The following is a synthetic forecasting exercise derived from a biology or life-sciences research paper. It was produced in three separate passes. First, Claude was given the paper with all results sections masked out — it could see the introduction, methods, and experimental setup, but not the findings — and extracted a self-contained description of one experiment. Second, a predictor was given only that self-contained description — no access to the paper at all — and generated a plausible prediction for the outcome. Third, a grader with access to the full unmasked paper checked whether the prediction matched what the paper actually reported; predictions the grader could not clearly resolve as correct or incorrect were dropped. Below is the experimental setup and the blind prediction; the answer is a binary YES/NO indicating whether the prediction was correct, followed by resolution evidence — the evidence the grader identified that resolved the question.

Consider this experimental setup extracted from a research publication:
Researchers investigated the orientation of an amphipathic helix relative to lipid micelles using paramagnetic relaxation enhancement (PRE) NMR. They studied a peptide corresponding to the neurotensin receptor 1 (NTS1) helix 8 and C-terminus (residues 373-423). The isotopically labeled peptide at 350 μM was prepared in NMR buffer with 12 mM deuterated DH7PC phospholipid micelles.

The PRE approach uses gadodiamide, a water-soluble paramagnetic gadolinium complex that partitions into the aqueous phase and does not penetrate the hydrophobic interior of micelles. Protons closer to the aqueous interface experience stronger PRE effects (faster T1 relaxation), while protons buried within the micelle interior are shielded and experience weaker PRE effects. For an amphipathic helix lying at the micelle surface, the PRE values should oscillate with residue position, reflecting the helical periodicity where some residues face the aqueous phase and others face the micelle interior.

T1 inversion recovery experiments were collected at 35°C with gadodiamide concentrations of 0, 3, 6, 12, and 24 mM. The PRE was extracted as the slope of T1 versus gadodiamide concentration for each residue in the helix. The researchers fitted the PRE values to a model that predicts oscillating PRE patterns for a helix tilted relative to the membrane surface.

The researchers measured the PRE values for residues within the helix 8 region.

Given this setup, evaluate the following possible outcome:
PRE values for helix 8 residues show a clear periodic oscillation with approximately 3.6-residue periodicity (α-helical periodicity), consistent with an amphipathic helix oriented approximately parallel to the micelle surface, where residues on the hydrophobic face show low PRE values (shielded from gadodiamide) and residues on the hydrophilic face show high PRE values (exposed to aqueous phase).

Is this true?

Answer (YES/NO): YES